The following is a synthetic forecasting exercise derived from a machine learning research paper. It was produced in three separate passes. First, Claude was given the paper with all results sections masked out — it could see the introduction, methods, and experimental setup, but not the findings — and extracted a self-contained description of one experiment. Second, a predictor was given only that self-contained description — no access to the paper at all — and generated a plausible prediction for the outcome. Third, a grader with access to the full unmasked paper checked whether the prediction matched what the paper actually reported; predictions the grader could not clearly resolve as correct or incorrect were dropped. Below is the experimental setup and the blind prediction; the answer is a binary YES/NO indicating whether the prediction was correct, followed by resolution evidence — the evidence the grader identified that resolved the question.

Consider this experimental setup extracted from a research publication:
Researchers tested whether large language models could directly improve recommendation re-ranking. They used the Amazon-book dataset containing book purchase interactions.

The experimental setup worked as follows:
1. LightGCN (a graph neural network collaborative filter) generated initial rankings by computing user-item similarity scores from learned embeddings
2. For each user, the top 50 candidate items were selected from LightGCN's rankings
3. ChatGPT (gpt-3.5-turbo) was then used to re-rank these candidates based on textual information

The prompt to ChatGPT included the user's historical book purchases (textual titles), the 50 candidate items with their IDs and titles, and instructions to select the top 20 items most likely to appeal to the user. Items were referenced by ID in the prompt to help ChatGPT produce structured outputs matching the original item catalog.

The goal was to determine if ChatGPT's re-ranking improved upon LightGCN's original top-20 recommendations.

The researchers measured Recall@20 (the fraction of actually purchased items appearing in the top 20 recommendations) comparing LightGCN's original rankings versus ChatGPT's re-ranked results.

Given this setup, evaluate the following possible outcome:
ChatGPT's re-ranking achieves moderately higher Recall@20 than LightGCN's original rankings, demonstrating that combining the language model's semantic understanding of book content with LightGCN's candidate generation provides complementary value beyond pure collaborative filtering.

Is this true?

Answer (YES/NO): NO